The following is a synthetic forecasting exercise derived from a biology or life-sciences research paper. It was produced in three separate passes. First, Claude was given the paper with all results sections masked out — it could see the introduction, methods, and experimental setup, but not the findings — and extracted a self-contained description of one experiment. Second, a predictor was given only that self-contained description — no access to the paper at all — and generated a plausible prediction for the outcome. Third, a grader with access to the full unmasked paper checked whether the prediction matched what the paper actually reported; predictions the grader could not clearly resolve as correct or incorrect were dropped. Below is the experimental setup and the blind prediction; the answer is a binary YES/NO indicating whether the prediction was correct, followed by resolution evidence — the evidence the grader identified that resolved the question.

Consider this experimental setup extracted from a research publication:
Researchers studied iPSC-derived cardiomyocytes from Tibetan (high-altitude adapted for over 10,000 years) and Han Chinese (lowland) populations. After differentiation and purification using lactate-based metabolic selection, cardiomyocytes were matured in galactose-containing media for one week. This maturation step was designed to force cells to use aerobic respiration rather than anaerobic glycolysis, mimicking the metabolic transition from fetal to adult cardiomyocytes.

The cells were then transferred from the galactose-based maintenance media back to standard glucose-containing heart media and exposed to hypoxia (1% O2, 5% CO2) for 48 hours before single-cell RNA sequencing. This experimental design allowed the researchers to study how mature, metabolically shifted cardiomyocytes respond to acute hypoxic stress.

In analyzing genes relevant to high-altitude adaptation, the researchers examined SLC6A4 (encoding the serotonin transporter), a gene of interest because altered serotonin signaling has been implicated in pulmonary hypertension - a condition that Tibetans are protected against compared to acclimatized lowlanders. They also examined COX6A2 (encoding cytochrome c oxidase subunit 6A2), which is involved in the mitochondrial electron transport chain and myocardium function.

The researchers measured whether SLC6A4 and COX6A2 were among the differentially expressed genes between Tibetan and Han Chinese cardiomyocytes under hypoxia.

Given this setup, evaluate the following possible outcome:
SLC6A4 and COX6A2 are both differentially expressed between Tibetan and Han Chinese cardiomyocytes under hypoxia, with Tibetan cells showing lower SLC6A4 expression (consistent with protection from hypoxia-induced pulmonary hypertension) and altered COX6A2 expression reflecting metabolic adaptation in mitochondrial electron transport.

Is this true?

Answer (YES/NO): YES